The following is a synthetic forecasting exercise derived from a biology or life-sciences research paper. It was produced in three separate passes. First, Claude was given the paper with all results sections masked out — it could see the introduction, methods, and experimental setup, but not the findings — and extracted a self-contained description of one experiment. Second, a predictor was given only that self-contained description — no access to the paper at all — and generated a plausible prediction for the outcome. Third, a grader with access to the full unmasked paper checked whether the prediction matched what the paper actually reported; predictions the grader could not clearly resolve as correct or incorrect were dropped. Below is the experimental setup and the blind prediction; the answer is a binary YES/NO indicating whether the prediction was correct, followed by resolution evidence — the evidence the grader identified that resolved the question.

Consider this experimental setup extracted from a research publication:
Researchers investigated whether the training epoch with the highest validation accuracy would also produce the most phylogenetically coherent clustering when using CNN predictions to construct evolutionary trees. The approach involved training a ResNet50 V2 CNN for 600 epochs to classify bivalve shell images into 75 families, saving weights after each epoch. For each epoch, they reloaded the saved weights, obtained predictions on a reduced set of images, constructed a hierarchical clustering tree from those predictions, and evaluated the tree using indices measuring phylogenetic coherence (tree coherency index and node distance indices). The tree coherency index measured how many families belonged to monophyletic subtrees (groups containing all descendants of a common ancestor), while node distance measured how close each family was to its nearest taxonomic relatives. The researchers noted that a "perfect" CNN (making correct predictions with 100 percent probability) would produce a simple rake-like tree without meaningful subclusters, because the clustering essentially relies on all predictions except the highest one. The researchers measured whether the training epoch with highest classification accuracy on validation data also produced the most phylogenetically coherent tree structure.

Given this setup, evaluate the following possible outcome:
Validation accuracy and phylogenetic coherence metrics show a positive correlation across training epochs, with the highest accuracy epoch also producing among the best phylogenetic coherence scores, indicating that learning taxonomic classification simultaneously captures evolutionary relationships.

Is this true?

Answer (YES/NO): NO